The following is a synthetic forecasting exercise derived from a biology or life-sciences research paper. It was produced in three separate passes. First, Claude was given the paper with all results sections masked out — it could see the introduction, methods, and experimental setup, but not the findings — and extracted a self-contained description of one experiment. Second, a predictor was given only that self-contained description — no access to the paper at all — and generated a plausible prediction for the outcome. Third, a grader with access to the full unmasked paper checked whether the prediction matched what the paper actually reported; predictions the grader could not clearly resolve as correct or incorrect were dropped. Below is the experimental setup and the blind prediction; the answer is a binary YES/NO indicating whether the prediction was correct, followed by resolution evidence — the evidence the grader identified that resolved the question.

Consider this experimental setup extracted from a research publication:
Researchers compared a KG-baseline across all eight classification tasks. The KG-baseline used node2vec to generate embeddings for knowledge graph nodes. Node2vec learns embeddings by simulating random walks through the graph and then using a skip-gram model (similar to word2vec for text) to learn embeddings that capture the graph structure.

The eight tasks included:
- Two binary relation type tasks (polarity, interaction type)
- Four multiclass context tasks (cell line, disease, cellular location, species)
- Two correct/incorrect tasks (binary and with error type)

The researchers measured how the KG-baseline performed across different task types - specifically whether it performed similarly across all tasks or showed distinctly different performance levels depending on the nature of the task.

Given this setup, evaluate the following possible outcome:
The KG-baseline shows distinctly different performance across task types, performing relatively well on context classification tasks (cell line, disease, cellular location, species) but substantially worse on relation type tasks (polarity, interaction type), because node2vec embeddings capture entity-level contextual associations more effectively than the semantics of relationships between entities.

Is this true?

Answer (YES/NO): NO